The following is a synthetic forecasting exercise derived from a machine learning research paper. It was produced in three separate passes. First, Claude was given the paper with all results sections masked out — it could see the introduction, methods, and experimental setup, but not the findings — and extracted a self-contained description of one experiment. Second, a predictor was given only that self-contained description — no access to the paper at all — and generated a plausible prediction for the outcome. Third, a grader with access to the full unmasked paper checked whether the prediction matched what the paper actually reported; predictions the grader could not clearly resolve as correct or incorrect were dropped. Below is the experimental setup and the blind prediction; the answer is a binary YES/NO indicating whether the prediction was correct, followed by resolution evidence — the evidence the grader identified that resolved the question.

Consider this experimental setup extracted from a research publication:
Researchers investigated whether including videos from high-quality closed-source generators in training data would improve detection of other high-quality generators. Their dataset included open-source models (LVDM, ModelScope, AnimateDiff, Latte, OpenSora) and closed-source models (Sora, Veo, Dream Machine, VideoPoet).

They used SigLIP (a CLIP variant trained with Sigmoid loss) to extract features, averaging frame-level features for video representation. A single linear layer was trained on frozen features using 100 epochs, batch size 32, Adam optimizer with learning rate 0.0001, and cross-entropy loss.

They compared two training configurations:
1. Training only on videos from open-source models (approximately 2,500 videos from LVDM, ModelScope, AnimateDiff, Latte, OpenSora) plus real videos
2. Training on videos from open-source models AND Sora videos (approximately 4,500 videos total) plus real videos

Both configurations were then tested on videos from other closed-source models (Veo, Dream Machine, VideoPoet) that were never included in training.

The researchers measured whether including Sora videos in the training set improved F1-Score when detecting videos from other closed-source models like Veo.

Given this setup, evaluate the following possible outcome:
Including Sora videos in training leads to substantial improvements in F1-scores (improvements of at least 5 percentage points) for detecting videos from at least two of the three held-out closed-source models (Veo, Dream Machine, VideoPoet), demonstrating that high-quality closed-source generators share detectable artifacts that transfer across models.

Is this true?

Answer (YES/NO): NO